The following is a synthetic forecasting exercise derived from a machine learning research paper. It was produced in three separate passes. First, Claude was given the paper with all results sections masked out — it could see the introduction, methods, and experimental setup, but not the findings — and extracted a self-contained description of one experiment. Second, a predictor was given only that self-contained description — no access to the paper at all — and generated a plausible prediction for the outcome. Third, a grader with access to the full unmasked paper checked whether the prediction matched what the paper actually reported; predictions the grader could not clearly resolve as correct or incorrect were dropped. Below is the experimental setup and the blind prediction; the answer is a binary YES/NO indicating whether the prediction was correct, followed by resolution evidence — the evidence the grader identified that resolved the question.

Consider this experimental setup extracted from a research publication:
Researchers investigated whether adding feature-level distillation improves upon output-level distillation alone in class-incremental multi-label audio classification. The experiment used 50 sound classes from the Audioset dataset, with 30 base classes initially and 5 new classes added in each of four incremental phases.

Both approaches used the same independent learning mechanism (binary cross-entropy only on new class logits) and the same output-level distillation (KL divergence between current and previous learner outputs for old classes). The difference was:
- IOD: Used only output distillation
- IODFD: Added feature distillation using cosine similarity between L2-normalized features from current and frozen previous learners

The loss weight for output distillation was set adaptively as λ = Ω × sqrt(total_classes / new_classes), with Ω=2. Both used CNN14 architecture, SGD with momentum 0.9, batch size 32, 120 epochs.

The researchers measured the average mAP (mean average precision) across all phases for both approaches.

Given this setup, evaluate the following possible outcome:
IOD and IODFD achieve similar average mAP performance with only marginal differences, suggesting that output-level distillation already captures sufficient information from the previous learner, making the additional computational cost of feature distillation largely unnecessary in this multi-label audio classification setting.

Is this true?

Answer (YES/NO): NO